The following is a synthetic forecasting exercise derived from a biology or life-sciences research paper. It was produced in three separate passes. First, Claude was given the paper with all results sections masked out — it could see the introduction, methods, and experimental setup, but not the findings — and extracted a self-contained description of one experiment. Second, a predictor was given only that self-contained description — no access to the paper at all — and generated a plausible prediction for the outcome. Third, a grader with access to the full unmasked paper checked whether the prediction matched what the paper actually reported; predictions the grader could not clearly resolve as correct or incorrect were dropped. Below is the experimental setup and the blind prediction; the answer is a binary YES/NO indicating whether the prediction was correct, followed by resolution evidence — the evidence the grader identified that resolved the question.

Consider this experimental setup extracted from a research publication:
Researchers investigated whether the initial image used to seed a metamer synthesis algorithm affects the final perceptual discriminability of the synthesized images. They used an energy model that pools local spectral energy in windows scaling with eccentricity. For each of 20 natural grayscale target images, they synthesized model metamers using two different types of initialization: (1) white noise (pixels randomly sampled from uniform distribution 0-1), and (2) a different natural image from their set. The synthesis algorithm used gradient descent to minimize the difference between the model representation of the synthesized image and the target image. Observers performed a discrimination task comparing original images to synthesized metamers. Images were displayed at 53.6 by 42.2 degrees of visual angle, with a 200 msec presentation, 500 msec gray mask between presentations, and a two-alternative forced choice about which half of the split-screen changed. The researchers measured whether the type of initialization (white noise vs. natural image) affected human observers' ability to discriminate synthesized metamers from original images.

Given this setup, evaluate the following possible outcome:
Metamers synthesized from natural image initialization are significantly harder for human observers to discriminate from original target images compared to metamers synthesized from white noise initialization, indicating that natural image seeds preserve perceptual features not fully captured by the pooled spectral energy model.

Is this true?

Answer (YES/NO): NO